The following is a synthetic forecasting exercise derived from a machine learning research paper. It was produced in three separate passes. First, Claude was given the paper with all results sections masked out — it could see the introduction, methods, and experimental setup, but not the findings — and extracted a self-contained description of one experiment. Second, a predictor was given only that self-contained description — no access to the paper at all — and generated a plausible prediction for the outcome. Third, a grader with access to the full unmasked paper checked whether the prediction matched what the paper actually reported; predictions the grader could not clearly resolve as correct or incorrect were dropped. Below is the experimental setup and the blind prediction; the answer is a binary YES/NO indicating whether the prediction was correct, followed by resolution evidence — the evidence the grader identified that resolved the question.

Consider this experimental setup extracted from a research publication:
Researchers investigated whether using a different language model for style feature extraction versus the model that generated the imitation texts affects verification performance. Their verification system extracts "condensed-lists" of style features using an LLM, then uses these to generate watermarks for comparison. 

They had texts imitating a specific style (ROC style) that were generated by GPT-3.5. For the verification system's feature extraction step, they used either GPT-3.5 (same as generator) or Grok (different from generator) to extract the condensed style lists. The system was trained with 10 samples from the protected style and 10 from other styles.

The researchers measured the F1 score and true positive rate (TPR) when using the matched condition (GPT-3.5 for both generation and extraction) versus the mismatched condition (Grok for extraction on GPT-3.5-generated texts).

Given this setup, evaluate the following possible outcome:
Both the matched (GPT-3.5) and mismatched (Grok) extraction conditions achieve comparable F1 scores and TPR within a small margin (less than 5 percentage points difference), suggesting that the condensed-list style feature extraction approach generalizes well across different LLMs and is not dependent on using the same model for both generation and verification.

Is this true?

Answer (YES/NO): YES